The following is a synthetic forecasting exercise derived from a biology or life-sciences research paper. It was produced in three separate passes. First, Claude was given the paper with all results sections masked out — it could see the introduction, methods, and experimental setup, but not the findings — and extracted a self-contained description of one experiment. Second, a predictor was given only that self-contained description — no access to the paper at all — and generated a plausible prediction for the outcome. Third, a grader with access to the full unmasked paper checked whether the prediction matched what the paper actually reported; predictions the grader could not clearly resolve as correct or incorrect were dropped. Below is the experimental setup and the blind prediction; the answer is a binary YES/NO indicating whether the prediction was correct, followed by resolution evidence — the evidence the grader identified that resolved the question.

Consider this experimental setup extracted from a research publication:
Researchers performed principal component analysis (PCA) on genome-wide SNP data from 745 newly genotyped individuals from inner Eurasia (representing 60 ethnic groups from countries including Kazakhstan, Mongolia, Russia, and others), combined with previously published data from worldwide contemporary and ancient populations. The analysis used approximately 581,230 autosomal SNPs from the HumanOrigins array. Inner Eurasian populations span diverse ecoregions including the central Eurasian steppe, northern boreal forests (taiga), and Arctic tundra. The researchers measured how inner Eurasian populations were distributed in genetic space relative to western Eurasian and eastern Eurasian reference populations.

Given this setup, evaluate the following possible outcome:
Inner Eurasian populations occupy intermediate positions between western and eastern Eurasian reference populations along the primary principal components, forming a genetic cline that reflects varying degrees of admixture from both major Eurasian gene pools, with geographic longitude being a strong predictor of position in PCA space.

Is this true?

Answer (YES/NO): NO